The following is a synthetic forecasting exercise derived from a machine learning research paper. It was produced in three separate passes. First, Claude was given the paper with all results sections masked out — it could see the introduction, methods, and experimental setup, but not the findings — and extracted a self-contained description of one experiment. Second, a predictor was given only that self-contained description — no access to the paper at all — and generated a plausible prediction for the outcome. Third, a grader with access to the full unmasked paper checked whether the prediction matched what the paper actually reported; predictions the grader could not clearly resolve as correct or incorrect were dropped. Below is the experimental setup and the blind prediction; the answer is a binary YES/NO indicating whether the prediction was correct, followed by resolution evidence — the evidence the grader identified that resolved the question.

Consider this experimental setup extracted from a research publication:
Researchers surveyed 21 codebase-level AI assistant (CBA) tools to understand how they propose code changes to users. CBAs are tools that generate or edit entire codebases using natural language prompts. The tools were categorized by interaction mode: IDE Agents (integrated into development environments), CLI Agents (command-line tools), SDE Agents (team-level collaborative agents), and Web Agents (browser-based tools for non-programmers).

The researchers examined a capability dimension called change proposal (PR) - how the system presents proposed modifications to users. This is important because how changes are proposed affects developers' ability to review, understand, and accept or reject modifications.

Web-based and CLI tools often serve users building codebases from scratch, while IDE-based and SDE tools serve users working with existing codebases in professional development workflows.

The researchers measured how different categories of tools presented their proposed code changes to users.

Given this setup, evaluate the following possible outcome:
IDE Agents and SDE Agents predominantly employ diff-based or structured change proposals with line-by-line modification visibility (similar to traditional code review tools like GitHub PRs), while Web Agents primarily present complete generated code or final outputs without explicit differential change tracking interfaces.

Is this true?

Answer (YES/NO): YES